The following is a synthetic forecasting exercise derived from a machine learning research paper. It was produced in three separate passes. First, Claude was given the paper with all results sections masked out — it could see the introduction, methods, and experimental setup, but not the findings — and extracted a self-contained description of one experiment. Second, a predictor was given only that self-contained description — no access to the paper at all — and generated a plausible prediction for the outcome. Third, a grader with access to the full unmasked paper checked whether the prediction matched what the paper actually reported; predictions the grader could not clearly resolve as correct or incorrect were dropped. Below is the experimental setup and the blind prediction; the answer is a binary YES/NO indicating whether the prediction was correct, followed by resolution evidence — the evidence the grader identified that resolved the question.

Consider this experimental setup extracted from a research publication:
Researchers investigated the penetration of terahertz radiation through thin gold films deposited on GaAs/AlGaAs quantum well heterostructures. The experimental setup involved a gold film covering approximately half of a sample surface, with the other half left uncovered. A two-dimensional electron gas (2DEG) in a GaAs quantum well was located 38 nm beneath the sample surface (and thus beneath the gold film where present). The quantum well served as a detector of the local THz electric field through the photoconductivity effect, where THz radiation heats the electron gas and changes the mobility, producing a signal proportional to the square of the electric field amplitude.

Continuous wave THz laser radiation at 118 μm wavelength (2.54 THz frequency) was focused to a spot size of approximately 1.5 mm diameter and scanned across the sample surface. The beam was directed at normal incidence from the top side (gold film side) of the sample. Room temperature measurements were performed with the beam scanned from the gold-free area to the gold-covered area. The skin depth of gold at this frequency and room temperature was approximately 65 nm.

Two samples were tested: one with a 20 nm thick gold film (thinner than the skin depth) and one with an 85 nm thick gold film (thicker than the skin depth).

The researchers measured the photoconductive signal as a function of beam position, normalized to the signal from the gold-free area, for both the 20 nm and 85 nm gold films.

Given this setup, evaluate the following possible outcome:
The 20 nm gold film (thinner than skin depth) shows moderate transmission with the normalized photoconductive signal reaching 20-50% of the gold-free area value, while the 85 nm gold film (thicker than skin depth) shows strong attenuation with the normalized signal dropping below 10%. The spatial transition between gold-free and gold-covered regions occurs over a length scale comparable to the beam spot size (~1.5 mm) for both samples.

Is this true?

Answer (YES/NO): NO